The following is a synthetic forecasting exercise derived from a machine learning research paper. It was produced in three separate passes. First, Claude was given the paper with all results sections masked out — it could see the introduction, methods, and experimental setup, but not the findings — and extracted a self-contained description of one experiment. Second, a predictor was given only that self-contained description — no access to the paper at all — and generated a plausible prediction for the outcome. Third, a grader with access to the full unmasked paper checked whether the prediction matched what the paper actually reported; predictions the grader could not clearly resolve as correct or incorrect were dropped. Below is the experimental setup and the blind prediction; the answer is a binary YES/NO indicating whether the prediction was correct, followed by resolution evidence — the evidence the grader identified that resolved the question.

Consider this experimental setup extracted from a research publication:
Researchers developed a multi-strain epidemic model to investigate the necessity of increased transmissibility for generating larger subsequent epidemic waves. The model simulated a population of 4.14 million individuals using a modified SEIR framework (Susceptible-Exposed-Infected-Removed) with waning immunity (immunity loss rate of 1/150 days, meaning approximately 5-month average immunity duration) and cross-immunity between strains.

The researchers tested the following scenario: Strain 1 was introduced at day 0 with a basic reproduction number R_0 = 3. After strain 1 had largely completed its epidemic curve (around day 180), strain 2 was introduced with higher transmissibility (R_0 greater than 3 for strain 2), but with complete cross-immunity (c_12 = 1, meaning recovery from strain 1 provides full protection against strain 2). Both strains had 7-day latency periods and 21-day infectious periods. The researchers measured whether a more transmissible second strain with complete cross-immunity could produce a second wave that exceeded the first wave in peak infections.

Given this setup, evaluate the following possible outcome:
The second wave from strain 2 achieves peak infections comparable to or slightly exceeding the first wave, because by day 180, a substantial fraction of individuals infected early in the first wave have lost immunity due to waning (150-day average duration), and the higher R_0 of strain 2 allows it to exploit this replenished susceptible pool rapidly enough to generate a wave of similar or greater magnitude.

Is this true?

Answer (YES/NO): NO